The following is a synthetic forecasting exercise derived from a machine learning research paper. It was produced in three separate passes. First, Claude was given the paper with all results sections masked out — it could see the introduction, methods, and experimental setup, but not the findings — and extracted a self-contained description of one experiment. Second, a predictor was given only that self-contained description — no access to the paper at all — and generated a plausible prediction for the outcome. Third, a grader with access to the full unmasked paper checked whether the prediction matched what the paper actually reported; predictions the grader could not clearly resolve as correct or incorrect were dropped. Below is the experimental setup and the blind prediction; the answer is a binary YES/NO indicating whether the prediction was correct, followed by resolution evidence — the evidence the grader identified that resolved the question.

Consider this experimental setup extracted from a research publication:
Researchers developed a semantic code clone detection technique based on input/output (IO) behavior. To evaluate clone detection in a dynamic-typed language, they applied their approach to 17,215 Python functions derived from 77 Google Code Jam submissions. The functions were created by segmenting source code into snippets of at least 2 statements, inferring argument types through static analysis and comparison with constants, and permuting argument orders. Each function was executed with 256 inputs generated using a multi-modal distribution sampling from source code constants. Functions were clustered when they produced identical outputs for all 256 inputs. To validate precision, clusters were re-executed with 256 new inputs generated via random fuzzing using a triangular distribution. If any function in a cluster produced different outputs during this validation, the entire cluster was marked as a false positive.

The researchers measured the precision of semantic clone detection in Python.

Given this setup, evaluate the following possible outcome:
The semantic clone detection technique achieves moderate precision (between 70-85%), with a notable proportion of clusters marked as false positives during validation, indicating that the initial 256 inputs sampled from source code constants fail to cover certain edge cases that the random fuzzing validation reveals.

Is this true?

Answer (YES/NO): NO